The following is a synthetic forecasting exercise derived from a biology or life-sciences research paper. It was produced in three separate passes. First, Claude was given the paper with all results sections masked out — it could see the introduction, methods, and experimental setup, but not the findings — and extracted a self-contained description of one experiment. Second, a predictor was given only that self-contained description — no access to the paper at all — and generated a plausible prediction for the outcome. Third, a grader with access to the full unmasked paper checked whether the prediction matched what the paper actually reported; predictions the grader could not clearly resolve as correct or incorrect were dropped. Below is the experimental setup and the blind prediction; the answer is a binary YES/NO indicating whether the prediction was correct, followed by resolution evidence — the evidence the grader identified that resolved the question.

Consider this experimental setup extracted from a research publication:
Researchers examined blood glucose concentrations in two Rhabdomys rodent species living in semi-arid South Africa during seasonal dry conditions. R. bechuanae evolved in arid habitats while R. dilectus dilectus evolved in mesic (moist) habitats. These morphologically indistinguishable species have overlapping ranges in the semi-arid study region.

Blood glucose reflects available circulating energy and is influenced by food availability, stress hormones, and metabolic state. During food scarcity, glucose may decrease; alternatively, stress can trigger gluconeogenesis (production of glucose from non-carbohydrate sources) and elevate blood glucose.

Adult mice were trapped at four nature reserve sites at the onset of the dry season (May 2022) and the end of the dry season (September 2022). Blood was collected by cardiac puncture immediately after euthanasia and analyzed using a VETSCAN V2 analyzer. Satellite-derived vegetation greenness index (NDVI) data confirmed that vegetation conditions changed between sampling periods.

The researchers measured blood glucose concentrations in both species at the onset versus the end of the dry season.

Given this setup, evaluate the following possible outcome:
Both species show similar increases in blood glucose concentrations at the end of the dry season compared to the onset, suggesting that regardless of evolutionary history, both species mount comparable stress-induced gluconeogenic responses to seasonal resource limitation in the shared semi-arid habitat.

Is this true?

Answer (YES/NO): NO